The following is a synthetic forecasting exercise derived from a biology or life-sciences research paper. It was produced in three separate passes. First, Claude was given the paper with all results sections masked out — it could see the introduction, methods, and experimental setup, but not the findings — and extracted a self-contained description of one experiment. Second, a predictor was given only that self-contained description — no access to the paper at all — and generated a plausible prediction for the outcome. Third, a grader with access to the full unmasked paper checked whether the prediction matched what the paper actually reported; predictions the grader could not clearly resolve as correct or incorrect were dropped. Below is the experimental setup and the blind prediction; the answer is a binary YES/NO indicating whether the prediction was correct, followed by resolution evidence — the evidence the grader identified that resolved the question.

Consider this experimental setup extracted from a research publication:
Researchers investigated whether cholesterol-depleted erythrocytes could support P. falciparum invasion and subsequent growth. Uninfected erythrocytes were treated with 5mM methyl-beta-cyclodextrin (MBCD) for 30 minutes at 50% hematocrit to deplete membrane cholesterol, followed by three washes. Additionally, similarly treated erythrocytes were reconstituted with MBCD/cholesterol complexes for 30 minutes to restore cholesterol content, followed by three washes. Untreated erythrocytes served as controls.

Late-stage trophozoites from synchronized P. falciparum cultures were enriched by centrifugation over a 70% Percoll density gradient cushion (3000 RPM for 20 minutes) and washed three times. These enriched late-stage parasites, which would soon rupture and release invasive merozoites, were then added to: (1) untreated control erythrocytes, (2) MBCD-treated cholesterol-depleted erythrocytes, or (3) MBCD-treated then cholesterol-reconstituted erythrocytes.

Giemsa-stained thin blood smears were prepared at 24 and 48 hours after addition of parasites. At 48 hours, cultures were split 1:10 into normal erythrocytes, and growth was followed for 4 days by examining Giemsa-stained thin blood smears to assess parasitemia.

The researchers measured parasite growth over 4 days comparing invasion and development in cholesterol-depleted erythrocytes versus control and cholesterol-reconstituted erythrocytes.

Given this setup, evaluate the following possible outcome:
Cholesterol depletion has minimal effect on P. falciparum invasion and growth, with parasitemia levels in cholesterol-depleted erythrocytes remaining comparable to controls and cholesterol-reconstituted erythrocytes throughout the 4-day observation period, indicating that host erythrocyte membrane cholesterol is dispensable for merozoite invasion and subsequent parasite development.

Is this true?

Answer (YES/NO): NO